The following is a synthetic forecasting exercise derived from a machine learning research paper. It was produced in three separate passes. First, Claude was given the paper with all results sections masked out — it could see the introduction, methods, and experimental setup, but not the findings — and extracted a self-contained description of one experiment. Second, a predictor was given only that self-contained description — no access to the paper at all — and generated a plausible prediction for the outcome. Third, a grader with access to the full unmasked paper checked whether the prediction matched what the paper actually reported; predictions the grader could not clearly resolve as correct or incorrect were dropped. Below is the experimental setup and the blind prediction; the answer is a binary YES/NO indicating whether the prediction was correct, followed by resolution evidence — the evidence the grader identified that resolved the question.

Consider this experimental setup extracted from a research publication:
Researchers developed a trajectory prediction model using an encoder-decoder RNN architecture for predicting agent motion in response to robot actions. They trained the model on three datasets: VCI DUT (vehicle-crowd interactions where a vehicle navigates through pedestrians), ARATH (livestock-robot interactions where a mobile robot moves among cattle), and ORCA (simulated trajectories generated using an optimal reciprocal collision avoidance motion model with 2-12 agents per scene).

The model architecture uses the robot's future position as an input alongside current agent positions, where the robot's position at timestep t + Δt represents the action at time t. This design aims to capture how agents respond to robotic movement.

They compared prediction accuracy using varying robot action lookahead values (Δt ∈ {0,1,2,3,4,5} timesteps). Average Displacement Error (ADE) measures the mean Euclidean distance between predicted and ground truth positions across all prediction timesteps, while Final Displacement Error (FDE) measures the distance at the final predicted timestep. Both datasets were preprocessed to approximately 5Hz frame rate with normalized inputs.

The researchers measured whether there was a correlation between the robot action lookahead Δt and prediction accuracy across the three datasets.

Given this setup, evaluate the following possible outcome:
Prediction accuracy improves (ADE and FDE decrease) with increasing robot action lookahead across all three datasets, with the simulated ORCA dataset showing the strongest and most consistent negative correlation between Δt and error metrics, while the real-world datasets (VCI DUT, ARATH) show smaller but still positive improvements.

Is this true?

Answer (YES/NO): NO